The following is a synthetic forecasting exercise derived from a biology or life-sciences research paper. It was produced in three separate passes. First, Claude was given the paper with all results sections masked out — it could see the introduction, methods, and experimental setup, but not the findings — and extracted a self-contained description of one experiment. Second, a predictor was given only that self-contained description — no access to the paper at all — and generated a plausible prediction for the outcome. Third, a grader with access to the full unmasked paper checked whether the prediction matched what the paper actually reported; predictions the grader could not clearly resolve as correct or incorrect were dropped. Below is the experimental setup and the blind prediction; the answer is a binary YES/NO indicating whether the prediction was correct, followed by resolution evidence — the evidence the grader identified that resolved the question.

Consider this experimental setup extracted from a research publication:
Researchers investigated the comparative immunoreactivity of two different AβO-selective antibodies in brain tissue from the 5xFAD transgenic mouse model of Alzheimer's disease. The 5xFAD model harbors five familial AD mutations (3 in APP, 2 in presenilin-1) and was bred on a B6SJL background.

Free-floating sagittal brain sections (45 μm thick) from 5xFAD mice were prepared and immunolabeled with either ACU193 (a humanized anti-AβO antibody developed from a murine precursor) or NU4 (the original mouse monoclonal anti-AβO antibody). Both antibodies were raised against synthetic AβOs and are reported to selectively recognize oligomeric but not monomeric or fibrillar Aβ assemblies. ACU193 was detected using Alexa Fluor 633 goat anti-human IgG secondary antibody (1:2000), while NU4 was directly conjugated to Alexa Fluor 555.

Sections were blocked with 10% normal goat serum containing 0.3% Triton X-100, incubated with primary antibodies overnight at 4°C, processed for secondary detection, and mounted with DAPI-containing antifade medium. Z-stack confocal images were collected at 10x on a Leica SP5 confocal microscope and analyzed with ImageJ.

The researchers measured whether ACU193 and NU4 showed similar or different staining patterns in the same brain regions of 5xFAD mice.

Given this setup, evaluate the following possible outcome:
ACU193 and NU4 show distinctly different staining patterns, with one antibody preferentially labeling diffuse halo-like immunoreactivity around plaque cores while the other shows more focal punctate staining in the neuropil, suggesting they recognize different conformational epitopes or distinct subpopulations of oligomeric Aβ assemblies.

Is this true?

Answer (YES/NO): NO